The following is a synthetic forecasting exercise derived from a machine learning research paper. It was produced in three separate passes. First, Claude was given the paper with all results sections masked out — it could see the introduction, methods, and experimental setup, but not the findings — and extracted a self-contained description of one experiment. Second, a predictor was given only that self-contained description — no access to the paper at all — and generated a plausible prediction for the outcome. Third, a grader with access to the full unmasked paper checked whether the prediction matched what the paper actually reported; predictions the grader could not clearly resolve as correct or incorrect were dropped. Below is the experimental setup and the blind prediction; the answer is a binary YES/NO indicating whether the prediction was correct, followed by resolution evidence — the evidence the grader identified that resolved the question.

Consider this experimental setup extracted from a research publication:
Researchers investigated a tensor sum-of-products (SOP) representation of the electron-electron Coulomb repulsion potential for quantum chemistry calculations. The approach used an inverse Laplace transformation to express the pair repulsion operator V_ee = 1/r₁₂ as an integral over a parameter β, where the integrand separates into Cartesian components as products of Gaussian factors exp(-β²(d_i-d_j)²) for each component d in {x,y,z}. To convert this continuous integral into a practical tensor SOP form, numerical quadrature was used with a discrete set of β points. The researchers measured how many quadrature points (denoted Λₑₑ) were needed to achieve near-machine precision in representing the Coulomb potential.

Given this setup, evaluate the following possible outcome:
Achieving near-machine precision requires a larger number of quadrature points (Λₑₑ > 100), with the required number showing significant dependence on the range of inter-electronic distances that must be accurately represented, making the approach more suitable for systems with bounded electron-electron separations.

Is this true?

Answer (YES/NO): NO